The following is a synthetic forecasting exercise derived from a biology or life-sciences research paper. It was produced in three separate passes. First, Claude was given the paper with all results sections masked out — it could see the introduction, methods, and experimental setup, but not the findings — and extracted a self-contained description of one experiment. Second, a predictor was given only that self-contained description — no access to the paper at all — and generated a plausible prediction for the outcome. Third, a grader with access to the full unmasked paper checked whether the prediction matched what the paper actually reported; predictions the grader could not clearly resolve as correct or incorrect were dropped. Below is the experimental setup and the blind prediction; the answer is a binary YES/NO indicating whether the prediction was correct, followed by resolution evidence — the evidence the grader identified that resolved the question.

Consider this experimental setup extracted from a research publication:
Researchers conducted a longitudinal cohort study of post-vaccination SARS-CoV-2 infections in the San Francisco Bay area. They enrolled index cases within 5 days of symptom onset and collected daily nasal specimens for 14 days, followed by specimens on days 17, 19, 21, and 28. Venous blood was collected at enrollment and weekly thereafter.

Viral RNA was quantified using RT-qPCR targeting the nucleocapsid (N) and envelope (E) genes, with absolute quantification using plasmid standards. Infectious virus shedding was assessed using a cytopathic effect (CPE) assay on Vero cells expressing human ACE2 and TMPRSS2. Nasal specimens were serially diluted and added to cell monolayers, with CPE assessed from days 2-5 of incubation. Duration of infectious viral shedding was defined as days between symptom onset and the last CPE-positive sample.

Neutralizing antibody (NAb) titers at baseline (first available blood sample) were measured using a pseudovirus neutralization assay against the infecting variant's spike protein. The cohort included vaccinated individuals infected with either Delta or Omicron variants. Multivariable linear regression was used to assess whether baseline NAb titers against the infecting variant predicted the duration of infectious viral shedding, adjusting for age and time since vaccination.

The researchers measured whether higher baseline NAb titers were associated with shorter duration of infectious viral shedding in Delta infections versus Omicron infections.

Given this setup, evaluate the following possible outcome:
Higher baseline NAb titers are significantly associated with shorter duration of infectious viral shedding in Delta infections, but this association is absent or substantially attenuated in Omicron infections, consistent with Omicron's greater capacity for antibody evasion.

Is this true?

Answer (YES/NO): YES